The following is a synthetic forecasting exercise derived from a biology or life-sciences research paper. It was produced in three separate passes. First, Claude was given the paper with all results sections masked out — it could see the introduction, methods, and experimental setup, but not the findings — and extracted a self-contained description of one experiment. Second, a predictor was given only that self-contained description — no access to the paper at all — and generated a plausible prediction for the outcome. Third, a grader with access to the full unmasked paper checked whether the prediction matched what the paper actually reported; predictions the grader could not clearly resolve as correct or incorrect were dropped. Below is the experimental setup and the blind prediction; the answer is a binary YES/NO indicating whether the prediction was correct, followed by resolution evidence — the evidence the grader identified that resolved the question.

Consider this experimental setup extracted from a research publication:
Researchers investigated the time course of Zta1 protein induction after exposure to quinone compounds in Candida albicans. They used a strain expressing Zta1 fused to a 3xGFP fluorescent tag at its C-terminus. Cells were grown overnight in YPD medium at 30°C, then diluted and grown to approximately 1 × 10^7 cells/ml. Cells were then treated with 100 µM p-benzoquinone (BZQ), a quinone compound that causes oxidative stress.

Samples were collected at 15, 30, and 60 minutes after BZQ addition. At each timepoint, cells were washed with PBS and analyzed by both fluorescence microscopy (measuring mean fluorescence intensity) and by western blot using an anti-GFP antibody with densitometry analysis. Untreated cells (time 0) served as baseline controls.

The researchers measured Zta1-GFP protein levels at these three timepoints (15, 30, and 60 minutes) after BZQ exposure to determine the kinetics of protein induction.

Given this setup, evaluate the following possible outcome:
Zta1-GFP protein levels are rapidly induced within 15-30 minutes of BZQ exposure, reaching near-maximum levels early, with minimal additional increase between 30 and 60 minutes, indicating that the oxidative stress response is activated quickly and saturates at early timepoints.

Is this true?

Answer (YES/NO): NO